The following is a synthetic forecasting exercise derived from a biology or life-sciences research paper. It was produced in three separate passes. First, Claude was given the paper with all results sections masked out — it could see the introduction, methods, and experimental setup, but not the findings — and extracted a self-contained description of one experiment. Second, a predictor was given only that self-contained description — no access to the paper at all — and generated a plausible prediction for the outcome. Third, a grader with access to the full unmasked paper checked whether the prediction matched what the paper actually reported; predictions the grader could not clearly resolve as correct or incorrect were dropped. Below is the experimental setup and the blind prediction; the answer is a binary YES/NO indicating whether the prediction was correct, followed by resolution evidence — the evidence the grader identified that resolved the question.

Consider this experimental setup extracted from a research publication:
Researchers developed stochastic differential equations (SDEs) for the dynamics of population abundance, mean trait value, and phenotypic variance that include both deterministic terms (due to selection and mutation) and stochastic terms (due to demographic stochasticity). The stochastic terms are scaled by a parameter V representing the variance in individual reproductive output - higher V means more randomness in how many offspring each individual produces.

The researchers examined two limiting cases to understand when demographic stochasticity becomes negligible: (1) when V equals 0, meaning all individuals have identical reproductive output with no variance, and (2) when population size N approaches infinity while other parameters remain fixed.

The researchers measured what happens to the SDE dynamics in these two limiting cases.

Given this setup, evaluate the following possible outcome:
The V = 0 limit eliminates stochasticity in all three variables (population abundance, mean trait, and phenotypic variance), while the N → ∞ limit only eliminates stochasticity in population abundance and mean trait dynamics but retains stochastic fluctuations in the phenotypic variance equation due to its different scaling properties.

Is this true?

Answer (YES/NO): NO